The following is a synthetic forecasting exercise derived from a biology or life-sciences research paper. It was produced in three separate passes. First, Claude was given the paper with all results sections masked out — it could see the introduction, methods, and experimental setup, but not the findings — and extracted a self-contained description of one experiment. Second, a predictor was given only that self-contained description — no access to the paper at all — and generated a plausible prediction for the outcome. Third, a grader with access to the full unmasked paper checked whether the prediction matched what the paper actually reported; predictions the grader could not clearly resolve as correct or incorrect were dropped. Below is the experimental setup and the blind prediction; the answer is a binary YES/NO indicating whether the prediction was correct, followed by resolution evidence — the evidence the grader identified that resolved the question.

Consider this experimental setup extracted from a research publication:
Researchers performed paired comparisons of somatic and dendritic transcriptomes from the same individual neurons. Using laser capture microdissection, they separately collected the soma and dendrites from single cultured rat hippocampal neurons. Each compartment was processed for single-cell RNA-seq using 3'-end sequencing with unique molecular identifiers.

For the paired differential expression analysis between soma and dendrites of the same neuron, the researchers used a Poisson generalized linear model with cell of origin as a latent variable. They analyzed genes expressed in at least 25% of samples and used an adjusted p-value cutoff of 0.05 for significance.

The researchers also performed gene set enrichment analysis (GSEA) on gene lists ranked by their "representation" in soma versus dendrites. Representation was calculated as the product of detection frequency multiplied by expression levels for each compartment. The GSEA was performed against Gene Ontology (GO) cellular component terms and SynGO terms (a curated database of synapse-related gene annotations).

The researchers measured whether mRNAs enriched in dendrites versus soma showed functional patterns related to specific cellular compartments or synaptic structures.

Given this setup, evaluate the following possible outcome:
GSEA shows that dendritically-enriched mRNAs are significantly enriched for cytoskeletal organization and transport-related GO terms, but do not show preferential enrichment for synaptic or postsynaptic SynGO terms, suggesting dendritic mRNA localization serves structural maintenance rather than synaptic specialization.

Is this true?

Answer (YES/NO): NO